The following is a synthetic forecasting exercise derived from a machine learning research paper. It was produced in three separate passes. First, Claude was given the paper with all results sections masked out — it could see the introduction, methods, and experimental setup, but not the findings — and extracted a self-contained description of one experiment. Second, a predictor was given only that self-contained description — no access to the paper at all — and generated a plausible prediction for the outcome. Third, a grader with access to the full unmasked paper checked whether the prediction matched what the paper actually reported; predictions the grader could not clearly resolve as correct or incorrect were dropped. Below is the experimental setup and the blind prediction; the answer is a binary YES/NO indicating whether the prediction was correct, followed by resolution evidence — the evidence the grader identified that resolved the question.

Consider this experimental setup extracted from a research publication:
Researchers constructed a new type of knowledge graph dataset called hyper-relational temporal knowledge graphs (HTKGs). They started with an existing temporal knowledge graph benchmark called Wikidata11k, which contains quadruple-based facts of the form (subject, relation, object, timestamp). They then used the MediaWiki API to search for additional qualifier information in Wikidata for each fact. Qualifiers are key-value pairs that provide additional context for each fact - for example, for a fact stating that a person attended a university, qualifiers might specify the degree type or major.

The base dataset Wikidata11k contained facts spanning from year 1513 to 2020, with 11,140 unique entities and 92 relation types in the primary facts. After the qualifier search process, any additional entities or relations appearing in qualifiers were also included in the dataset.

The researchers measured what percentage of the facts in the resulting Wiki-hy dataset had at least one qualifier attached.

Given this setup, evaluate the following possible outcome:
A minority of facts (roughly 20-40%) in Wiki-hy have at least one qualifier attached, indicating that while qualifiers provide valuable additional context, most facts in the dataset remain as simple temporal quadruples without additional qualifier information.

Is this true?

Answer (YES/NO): NO